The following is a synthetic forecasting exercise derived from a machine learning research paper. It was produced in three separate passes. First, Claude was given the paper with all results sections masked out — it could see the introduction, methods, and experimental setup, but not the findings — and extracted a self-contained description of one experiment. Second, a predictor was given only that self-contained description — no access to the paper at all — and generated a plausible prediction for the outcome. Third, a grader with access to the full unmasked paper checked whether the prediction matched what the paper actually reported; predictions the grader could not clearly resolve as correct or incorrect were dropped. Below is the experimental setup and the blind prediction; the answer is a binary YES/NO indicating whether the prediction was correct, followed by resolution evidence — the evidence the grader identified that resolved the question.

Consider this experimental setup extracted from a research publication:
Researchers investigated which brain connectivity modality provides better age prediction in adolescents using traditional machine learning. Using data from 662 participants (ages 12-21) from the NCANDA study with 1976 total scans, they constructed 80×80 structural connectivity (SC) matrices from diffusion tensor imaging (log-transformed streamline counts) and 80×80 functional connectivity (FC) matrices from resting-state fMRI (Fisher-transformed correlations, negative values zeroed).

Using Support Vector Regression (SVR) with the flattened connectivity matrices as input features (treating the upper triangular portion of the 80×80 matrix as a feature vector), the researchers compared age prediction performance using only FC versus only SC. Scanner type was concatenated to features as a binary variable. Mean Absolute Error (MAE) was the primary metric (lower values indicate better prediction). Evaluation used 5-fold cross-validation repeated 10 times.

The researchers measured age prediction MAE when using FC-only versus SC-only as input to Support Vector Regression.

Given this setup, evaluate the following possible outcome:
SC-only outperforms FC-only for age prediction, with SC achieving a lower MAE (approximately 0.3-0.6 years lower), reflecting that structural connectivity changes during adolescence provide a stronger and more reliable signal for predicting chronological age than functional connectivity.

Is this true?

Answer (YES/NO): YES